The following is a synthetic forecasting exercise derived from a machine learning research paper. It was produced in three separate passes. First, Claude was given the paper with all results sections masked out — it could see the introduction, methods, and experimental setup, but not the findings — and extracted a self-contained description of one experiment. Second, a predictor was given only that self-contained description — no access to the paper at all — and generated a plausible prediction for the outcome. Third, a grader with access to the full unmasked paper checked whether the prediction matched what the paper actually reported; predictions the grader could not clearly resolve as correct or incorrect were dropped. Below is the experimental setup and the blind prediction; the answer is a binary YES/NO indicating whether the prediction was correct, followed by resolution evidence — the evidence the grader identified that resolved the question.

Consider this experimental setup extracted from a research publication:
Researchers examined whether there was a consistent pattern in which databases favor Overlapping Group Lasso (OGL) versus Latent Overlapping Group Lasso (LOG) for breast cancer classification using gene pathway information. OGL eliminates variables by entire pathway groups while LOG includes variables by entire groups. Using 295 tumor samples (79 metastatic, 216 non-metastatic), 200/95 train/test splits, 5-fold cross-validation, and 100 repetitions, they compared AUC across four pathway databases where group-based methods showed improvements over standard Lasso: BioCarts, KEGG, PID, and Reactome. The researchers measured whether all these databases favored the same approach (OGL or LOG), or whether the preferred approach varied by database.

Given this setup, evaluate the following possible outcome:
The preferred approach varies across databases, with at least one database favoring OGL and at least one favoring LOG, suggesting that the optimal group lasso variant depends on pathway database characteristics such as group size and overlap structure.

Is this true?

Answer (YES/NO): YES